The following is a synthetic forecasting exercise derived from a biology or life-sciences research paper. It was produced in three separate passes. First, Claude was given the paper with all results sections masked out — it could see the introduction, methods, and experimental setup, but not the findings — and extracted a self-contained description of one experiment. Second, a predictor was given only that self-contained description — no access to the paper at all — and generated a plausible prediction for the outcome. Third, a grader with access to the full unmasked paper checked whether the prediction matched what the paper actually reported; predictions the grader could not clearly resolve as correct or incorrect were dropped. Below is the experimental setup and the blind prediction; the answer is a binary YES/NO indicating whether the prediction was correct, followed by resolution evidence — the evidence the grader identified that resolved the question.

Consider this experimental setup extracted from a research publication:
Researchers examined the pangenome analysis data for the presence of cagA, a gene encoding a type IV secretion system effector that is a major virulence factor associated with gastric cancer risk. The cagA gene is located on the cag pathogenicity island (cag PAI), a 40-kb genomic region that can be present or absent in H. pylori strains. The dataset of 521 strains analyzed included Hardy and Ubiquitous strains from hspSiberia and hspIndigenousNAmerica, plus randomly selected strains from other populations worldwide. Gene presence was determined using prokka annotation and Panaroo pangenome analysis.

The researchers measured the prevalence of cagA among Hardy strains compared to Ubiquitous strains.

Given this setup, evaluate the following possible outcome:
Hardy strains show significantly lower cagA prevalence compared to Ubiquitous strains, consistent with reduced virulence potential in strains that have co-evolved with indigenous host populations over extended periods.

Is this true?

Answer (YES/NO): YES